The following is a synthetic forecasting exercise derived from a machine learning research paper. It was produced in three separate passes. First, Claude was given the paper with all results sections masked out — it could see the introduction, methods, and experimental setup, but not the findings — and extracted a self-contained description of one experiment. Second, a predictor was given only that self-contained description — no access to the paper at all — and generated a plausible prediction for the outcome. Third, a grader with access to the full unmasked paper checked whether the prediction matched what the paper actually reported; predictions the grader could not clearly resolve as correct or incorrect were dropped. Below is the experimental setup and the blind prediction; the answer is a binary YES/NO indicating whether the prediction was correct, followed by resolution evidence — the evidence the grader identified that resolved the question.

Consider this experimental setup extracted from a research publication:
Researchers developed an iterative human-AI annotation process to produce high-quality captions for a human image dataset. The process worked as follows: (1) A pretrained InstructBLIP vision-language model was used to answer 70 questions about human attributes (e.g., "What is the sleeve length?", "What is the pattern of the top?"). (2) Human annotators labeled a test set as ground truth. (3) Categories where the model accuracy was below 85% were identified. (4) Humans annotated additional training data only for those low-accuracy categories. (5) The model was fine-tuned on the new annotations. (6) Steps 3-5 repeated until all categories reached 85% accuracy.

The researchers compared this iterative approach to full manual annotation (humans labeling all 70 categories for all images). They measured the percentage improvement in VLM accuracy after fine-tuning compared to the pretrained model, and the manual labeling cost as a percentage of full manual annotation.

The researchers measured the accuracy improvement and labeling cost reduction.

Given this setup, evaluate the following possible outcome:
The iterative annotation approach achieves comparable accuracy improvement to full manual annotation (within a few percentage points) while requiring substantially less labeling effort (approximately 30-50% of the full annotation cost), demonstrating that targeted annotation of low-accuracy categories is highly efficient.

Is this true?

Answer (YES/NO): NO